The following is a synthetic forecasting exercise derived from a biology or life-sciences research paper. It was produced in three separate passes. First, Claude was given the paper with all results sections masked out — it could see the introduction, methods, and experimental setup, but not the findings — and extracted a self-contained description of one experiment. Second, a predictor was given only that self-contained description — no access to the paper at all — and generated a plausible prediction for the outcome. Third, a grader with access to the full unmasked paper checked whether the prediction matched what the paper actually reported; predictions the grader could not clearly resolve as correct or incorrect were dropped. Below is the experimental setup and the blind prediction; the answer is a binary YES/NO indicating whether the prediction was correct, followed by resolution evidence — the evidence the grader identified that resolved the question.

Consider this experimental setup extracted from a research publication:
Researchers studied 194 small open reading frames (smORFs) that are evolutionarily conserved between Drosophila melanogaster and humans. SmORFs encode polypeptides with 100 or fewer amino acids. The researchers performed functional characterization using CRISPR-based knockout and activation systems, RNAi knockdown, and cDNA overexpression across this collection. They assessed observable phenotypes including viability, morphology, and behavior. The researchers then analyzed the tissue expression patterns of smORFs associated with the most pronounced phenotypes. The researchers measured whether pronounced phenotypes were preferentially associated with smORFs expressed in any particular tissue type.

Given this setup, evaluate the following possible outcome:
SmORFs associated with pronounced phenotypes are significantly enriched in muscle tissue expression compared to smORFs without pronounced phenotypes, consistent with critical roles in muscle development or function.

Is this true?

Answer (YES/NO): NO